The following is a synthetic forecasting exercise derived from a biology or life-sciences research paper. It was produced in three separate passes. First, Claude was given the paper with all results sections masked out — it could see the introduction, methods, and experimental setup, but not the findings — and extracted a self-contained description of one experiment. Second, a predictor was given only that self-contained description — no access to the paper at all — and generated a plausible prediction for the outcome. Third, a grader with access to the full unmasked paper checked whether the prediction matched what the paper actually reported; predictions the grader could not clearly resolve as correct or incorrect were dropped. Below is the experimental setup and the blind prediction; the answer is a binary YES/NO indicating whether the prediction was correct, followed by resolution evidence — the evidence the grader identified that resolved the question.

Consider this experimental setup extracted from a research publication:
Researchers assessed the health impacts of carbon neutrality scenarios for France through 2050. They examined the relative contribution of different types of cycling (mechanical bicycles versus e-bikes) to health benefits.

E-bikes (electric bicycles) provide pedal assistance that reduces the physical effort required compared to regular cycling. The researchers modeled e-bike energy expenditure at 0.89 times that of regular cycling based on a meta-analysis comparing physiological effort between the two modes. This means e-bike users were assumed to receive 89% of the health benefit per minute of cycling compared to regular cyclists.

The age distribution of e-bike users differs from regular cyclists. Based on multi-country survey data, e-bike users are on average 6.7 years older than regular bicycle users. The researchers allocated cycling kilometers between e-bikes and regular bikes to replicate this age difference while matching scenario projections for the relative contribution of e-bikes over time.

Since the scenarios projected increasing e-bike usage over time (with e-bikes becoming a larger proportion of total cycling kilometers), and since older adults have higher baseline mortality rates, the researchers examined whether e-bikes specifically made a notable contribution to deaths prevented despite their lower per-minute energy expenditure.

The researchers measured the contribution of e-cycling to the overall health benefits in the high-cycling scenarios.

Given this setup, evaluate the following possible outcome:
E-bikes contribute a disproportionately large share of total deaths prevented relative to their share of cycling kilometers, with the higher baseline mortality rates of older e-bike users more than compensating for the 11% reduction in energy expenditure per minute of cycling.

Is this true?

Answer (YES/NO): YES